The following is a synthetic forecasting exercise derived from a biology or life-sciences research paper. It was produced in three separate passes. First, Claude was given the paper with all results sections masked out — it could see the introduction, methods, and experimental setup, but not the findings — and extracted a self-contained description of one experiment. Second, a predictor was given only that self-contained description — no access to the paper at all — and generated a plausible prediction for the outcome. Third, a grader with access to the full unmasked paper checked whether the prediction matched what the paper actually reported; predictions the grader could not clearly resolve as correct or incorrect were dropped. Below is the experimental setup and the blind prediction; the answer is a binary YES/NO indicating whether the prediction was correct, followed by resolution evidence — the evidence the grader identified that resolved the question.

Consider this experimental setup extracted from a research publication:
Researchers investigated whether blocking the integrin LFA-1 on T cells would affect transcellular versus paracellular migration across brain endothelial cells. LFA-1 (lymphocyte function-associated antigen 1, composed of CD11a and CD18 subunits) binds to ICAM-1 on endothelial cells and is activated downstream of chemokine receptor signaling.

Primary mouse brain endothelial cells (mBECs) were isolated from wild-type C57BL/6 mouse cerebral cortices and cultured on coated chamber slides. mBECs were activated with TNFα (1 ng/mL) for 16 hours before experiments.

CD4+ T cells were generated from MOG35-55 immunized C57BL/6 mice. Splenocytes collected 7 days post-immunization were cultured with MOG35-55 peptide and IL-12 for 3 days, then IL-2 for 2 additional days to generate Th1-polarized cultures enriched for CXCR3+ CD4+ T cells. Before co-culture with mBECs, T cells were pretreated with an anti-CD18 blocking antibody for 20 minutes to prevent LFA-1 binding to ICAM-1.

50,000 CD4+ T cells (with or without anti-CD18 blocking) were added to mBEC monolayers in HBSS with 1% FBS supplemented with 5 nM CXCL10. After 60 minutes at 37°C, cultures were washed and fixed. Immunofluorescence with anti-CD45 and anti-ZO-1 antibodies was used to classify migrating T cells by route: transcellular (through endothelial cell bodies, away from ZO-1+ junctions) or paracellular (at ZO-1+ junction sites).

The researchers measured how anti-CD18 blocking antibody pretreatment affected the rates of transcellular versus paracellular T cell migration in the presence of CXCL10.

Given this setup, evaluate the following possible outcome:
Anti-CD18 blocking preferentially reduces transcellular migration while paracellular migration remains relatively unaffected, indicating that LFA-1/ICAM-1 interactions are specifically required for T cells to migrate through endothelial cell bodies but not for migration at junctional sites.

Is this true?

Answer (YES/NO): YES